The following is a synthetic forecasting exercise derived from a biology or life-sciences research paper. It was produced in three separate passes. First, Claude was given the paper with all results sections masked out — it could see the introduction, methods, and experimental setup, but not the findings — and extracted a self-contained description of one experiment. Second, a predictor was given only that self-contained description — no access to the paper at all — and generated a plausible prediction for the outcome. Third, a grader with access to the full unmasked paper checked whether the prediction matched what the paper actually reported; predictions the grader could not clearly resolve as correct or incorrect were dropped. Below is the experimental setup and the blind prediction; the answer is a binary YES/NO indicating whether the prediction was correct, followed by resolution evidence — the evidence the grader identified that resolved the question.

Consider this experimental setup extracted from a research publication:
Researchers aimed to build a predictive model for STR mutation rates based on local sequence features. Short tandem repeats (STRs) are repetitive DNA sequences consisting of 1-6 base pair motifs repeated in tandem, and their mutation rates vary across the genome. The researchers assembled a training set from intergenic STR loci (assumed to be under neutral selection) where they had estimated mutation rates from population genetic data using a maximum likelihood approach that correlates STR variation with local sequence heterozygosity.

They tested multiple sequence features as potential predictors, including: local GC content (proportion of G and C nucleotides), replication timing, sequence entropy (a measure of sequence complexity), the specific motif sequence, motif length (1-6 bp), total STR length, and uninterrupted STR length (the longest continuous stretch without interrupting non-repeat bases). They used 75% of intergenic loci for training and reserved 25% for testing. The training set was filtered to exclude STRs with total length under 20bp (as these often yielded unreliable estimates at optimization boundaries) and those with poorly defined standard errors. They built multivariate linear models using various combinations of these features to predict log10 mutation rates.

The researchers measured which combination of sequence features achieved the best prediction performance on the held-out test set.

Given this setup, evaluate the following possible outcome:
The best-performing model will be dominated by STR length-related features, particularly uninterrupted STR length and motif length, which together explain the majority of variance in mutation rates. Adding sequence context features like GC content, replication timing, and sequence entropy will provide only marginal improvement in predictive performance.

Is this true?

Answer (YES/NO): YES